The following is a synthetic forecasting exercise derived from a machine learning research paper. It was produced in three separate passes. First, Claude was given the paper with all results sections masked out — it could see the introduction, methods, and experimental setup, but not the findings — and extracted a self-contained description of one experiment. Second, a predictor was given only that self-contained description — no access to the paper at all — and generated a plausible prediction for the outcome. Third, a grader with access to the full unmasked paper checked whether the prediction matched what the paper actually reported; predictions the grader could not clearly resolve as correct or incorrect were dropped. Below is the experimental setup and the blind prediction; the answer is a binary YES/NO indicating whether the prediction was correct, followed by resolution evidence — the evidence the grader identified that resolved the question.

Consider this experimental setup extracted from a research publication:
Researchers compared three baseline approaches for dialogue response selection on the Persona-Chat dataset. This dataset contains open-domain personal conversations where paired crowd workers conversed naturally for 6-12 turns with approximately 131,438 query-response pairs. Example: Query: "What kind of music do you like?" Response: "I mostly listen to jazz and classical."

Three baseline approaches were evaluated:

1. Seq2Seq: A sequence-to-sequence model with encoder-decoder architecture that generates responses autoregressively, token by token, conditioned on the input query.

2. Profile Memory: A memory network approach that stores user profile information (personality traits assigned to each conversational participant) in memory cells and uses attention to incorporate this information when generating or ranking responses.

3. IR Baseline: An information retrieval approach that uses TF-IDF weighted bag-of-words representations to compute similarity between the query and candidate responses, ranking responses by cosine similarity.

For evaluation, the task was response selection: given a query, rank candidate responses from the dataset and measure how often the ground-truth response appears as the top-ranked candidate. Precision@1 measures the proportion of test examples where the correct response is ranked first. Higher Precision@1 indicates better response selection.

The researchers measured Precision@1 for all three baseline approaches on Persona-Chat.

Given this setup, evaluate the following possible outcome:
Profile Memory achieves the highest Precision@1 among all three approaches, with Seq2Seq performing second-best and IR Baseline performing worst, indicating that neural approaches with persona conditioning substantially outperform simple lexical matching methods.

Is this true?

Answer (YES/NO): NO